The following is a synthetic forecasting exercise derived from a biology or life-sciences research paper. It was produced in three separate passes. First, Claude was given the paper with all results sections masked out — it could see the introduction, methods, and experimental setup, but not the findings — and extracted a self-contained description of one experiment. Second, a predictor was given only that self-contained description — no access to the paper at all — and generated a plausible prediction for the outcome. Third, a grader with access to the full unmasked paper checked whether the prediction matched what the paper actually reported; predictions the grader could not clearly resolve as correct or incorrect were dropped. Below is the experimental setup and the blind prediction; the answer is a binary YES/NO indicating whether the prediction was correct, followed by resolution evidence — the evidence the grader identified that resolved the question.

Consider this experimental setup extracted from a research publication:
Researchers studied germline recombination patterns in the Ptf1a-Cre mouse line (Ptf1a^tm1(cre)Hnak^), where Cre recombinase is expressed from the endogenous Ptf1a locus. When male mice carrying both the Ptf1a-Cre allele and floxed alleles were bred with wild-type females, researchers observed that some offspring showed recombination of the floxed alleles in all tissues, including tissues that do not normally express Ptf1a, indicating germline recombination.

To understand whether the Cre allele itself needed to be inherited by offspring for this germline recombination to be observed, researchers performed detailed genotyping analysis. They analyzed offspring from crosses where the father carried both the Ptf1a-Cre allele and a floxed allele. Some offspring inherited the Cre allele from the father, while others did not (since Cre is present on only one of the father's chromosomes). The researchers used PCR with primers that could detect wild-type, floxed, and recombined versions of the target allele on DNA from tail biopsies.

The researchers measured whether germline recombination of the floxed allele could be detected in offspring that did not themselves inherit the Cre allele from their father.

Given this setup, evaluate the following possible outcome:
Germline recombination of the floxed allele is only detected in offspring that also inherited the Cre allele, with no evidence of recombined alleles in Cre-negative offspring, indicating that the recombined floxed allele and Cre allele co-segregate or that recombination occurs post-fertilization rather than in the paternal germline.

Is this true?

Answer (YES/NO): NO